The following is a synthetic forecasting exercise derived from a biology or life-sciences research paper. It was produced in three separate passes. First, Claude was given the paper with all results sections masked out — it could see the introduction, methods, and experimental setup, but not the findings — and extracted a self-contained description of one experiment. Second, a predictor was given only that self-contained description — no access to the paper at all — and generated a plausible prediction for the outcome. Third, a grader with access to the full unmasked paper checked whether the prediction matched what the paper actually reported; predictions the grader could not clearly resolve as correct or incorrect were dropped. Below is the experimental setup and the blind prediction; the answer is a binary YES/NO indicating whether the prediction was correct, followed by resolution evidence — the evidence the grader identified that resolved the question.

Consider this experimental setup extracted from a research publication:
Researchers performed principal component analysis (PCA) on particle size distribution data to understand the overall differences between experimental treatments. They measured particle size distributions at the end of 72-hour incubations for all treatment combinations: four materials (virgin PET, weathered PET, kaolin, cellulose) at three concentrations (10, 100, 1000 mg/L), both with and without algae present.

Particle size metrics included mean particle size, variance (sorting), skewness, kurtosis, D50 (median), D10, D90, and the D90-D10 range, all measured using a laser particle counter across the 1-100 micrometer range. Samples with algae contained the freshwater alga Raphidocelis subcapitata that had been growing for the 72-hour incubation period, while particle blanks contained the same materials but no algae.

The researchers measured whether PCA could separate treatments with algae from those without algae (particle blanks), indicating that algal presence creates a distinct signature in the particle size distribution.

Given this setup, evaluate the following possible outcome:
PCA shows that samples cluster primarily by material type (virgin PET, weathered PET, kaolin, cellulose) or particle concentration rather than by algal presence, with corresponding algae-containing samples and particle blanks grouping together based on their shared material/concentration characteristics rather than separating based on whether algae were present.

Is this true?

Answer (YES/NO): NO